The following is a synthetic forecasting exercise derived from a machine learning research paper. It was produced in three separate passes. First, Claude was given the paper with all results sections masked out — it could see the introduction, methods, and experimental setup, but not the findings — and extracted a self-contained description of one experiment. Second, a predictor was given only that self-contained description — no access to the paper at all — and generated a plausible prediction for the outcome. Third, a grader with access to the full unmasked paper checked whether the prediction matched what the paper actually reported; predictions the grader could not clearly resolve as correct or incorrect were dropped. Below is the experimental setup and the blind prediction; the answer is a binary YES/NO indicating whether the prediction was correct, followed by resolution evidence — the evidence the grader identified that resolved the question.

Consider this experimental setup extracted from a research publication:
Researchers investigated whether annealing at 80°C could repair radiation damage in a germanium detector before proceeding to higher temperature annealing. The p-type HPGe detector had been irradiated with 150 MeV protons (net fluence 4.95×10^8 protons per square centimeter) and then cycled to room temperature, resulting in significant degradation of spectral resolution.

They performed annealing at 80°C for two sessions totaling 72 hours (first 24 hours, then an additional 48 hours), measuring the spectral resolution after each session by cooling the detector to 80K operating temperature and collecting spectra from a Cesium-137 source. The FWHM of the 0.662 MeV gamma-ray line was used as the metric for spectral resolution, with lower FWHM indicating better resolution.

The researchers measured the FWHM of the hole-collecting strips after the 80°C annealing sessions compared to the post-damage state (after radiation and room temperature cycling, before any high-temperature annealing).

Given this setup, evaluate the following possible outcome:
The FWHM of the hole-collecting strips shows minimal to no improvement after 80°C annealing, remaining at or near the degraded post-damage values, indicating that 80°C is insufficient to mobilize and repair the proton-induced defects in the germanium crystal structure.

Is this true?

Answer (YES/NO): NO